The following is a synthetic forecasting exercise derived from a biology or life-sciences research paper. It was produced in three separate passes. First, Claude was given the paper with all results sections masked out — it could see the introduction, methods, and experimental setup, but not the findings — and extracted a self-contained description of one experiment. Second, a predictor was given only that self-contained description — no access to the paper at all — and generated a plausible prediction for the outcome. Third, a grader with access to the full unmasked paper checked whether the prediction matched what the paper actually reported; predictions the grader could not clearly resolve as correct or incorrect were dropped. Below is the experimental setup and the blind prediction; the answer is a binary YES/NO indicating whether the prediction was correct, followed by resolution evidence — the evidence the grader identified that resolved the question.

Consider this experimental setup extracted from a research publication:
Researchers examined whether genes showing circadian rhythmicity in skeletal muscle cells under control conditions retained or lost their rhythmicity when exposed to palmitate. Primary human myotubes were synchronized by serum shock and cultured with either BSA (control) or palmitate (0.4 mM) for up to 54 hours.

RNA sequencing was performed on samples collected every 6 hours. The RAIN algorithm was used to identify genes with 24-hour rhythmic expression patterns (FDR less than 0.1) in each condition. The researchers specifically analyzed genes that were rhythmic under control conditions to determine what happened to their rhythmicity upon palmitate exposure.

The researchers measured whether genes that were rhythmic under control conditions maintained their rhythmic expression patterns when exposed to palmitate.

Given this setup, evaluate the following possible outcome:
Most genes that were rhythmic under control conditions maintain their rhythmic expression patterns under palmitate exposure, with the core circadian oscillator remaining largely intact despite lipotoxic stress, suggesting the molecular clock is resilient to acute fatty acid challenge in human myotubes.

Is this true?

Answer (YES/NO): NO